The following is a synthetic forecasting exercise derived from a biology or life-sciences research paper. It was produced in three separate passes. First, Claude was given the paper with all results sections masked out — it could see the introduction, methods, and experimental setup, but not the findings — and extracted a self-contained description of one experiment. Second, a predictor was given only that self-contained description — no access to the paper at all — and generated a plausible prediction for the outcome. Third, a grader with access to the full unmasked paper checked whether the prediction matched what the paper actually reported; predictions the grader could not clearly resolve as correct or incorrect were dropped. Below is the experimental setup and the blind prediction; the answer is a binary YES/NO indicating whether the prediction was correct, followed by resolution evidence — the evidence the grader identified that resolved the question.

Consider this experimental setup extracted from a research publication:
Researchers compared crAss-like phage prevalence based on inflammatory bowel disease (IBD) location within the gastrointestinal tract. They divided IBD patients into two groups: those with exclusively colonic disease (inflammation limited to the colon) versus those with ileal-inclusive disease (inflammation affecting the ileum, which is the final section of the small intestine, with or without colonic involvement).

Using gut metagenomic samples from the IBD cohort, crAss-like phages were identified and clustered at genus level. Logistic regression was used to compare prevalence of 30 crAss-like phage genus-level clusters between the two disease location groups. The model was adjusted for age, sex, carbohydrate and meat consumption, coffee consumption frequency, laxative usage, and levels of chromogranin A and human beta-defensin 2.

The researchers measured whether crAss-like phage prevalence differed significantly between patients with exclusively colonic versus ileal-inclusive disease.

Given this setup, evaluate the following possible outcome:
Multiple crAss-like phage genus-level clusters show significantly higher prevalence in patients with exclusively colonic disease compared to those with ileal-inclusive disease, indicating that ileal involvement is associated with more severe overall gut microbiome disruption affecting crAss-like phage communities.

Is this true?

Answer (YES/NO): NO